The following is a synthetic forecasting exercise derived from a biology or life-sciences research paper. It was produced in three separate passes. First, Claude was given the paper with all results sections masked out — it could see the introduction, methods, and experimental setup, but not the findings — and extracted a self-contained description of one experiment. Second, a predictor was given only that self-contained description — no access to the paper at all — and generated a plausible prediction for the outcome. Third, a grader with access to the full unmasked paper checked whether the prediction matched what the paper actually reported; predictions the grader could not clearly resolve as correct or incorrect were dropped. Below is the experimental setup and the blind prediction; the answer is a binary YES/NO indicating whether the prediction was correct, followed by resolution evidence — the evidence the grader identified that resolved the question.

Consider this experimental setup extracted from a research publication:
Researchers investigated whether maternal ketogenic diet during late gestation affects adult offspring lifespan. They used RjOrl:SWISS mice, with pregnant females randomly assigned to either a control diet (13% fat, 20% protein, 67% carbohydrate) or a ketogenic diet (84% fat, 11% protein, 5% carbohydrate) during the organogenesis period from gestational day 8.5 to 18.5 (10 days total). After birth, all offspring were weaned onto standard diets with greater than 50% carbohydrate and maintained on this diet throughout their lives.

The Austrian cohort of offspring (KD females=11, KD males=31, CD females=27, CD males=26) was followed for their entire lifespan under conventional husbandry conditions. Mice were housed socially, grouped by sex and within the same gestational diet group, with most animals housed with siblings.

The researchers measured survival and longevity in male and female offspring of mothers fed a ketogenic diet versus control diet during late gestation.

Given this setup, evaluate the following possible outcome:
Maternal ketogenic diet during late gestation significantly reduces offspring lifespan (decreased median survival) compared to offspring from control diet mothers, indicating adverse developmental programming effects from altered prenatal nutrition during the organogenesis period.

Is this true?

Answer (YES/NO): YES